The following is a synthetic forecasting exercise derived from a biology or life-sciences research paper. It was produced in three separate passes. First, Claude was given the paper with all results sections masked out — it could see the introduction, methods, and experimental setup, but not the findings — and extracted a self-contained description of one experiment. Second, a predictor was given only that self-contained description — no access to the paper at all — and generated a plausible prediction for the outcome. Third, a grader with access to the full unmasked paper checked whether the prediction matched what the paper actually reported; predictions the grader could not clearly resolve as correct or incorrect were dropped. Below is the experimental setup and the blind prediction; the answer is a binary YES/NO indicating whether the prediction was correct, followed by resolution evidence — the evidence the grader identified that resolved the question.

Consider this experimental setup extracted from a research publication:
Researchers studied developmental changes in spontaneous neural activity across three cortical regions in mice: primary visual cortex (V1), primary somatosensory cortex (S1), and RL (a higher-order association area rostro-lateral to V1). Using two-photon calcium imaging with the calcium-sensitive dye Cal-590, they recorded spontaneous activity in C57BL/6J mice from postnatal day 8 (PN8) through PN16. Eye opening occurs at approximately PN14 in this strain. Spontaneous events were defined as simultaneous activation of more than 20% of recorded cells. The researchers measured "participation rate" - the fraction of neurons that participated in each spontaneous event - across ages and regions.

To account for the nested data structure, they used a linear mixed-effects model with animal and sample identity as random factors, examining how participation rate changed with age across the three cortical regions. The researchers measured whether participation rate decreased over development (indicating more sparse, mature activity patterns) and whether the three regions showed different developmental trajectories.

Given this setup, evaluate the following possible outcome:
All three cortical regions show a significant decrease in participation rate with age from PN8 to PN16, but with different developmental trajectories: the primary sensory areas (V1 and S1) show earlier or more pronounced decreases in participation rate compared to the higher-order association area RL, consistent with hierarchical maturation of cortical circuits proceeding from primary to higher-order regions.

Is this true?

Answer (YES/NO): NO